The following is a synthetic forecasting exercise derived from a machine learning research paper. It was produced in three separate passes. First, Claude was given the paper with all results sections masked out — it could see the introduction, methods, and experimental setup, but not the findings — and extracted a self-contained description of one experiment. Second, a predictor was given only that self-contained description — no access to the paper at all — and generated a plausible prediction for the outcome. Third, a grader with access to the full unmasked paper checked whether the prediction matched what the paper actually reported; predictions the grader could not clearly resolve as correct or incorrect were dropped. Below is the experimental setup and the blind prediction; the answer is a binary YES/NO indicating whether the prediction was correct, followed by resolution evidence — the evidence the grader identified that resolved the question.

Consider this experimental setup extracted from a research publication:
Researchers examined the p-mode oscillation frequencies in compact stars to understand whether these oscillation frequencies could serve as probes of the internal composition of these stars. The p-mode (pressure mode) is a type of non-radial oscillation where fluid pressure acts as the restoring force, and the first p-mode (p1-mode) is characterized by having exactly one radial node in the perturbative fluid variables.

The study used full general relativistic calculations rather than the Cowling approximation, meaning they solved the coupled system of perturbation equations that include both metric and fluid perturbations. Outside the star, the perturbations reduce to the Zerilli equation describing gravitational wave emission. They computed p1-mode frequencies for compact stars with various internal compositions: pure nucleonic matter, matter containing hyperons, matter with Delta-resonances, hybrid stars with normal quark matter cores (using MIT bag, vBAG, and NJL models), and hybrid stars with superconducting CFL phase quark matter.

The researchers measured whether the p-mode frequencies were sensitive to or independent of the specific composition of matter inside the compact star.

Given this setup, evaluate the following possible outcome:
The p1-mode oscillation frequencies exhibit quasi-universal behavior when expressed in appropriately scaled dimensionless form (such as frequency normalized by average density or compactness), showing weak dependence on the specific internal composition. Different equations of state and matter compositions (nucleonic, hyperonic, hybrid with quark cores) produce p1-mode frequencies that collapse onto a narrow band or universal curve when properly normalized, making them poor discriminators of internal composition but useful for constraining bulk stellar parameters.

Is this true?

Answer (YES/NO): NO